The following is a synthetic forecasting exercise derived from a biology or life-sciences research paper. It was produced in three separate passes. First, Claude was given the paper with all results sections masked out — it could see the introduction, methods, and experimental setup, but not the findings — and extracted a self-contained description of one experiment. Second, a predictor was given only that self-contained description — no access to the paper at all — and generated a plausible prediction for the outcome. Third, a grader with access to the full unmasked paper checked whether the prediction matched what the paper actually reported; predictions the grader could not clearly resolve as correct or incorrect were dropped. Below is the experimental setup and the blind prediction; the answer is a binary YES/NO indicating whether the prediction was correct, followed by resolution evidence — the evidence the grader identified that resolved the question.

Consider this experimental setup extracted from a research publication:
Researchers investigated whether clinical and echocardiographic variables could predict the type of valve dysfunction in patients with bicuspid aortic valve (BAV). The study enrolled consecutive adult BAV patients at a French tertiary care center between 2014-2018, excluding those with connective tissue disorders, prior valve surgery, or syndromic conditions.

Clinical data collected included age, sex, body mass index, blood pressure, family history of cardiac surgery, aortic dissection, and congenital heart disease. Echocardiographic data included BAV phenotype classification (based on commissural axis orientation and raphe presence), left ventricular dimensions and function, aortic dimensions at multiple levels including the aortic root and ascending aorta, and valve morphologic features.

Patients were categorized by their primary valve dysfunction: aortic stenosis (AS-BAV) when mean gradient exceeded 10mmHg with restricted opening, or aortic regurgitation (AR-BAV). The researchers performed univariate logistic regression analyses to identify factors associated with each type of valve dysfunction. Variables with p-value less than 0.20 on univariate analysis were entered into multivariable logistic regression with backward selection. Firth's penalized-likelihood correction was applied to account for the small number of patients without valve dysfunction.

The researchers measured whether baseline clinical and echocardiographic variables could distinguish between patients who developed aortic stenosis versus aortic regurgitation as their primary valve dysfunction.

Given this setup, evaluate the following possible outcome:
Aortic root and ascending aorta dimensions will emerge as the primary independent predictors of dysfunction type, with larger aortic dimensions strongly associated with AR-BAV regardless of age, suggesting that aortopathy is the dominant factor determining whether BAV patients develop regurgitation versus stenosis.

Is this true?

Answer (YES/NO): NO